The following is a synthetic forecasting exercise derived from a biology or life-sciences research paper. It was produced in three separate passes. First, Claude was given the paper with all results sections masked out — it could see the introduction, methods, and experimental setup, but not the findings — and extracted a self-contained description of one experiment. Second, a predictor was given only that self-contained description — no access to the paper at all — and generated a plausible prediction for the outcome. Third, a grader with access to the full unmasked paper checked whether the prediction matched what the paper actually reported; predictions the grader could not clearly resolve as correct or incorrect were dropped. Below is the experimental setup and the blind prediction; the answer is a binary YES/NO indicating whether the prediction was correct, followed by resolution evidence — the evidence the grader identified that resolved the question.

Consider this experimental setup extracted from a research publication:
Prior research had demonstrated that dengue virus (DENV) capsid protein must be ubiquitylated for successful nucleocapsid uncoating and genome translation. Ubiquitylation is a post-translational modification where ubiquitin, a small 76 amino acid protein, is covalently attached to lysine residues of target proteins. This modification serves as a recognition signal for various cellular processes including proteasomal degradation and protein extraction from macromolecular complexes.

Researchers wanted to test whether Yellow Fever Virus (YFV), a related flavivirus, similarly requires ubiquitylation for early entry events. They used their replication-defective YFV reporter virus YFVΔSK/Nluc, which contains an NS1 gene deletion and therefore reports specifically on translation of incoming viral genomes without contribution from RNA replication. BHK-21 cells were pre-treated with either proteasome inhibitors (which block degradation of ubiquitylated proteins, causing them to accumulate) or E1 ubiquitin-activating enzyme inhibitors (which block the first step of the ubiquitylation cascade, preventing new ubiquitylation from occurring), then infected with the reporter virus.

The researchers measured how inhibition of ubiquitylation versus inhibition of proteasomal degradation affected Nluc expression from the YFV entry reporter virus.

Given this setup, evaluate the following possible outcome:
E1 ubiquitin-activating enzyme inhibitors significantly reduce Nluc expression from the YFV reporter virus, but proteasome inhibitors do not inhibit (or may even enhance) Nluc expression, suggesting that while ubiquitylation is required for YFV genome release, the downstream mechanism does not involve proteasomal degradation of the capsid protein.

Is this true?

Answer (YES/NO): YES